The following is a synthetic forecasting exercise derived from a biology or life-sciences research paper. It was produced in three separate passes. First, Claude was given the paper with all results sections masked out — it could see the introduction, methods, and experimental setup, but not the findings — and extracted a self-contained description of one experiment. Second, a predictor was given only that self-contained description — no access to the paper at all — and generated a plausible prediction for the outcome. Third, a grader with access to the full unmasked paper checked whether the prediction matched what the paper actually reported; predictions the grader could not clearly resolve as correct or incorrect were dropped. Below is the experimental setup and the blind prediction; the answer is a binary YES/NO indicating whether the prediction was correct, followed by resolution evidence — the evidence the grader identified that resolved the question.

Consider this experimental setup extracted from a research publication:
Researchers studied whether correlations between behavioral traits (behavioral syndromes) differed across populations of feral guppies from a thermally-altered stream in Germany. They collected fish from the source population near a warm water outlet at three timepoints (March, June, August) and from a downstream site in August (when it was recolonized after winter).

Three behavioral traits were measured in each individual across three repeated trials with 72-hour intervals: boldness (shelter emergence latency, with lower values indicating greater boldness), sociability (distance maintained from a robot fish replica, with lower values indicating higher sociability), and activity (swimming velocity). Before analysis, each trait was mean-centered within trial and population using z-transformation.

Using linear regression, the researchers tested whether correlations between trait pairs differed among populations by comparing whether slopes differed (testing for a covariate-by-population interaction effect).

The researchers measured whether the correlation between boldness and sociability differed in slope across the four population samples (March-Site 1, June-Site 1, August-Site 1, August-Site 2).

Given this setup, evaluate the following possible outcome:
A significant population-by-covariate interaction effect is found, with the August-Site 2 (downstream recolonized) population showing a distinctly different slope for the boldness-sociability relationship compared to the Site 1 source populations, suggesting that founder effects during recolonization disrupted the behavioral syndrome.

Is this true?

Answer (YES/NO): NO